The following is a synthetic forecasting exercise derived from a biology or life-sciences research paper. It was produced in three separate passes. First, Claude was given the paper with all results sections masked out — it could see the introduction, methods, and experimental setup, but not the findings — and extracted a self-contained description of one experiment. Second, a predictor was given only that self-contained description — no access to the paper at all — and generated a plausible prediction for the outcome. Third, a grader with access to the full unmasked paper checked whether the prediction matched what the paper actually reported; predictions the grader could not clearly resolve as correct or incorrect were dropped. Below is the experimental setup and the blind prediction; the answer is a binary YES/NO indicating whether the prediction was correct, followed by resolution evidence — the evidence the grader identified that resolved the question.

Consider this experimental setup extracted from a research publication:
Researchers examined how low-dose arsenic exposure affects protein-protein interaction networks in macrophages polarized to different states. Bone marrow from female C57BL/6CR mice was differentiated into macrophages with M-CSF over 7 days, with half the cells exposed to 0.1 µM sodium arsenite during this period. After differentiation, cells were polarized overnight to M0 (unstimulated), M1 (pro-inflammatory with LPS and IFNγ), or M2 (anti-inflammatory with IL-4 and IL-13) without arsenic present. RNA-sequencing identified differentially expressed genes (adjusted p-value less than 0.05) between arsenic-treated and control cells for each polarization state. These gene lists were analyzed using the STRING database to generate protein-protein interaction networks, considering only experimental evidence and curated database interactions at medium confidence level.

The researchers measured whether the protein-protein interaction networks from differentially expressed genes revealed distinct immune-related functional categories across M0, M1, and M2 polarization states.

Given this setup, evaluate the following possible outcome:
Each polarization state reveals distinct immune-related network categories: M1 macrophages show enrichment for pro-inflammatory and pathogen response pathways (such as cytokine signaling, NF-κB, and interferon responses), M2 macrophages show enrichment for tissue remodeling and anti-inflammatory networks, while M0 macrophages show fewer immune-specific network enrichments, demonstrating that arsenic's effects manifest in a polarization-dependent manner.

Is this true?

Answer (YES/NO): NO